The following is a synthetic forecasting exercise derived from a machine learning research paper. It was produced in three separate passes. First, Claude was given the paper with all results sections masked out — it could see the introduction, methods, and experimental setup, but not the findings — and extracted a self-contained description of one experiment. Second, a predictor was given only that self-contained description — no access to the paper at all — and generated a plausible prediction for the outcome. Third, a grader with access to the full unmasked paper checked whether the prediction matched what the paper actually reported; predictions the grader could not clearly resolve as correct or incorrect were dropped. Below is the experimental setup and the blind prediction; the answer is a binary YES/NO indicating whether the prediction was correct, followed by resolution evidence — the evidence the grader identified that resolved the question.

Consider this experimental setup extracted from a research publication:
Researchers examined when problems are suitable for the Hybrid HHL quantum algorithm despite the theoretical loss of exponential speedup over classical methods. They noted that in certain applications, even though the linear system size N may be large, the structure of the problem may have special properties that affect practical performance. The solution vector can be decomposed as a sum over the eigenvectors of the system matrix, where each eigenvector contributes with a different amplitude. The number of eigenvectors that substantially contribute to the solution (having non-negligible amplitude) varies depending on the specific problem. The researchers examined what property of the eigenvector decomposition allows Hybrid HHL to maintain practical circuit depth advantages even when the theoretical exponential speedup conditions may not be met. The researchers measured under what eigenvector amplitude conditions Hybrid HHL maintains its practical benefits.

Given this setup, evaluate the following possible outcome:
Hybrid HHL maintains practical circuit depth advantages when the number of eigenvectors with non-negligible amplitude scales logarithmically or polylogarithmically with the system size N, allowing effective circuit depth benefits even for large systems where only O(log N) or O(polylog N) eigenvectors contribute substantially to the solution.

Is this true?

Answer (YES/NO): NO